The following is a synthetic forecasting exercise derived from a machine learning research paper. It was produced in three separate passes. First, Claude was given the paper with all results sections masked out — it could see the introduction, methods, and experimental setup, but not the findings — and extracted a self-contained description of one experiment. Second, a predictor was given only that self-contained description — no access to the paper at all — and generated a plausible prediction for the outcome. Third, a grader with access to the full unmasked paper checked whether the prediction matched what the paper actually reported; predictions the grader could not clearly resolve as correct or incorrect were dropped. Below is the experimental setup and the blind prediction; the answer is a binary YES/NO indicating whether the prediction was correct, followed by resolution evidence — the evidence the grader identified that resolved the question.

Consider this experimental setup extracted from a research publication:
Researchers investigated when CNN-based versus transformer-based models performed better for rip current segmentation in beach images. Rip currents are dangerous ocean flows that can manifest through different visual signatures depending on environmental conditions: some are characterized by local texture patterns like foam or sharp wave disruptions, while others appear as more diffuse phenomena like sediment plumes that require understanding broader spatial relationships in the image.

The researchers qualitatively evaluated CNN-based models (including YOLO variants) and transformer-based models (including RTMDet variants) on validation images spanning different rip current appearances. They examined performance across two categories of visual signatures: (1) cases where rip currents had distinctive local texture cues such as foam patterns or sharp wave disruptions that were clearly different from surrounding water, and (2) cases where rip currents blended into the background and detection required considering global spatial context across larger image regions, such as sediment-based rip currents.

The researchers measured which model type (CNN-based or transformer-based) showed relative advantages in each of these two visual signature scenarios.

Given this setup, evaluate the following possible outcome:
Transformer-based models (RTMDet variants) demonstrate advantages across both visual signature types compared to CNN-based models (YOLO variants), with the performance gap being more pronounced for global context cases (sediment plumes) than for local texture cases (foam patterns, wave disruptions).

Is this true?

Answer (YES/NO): NO